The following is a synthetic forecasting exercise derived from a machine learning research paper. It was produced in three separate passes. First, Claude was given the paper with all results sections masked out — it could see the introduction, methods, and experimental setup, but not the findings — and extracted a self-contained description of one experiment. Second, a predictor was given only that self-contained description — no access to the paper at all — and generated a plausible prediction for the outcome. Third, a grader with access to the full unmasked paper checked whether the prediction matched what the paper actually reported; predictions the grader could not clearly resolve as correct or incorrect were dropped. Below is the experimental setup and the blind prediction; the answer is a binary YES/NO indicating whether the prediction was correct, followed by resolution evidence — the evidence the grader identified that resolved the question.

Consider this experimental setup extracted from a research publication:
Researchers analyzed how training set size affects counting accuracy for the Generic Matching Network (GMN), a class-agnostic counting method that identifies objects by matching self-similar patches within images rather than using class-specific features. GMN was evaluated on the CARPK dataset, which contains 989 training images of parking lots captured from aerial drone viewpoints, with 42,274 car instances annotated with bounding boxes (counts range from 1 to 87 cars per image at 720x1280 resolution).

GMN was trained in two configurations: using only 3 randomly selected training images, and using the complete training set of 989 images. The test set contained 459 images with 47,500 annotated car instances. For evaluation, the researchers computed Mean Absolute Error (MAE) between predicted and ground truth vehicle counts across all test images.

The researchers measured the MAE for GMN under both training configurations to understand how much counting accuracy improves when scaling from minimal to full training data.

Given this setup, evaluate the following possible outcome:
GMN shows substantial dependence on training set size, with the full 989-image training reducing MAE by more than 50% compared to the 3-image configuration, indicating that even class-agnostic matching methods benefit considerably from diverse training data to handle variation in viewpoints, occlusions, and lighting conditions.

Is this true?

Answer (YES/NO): NO